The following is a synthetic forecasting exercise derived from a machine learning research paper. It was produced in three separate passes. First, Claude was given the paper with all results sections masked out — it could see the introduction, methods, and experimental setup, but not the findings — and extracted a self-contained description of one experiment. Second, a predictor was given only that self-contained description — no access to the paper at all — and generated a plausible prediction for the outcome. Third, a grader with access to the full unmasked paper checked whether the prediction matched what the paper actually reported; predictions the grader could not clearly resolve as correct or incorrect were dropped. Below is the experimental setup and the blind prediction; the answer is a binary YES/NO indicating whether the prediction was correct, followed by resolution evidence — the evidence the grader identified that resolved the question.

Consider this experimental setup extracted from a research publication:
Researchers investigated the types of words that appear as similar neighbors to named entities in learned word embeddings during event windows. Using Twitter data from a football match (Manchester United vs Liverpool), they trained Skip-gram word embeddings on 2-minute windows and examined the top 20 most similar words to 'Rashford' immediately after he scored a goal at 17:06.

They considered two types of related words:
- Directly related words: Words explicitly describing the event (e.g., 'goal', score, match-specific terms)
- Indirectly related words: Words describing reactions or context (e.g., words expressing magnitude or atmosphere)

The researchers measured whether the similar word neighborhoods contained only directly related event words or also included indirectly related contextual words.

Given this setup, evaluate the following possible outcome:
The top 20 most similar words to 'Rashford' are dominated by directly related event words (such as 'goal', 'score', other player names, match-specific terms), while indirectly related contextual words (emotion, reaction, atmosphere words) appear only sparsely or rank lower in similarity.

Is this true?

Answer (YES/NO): NO